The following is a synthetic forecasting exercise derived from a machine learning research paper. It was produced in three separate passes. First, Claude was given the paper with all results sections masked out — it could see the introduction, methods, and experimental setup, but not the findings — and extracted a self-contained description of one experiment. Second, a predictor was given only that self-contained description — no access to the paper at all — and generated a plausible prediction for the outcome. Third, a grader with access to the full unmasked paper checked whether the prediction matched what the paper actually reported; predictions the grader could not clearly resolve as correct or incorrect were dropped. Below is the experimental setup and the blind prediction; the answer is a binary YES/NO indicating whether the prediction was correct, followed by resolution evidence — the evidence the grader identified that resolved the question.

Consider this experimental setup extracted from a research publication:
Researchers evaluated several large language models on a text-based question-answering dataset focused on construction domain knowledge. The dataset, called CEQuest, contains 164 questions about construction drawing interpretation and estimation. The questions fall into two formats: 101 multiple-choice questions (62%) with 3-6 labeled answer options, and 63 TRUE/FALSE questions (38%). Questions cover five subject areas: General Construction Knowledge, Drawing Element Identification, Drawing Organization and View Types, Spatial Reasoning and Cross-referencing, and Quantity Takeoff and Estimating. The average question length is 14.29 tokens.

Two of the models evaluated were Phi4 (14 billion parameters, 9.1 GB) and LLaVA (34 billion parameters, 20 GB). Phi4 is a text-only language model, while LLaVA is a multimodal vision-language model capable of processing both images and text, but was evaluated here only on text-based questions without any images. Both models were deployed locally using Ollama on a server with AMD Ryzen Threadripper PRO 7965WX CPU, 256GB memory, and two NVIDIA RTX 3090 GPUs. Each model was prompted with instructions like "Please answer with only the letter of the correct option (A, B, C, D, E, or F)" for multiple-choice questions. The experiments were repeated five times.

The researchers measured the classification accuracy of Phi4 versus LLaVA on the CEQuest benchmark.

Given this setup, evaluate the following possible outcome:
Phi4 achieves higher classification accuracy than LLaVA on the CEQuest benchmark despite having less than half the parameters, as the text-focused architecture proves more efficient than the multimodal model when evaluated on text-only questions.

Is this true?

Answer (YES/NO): YES